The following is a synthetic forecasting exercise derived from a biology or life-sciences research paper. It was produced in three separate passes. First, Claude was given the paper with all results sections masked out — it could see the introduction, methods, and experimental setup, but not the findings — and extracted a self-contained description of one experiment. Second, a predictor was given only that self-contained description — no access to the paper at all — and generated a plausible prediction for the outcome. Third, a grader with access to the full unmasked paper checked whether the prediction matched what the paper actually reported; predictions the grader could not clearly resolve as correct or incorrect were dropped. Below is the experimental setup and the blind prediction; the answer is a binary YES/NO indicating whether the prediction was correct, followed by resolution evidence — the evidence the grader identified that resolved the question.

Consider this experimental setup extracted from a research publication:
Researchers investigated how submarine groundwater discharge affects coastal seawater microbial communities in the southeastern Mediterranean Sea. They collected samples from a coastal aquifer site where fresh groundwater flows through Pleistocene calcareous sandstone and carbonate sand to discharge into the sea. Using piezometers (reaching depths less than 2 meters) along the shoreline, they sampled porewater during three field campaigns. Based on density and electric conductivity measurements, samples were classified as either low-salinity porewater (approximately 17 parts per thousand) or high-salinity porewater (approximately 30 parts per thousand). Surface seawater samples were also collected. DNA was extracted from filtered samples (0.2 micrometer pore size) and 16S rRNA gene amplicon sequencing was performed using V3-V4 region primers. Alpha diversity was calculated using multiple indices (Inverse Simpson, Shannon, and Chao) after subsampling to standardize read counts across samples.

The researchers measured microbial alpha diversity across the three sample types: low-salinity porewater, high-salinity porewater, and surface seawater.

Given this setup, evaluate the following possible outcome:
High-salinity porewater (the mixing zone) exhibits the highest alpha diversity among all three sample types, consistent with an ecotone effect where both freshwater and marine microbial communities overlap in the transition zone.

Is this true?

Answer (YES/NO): NO